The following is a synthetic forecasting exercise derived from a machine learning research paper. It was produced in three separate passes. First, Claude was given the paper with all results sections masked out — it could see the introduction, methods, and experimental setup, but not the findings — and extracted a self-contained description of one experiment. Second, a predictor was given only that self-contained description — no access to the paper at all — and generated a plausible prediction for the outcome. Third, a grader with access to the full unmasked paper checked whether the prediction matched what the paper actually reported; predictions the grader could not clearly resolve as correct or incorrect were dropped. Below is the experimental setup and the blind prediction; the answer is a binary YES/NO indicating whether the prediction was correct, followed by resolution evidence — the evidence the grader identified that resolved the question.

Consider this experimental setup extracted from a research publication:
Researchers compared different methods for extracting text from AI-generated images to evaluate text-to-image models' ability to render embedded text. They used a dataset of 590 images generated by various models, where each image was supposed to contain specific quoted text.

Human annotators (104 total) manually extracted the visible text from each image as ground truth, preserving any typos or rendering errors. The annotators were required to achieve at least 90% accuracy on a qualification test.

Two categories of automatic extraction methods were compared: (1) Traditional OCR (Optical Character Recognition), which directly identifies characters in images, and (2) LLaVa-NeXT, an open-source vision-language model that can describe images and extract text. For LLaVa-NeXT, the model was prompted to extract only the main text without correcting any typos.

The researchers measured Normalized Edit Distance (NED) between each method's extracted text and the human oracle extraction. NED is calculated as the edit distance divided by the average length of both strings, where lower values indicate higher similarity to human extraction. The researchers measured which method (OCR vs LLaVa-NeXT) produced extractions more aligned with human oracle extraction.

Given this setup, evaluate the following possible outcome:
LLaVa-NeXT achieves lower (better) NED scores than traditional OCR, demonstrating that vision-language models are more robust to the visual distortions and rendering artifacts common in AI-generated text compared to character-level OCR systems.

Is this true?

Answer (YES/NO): YES